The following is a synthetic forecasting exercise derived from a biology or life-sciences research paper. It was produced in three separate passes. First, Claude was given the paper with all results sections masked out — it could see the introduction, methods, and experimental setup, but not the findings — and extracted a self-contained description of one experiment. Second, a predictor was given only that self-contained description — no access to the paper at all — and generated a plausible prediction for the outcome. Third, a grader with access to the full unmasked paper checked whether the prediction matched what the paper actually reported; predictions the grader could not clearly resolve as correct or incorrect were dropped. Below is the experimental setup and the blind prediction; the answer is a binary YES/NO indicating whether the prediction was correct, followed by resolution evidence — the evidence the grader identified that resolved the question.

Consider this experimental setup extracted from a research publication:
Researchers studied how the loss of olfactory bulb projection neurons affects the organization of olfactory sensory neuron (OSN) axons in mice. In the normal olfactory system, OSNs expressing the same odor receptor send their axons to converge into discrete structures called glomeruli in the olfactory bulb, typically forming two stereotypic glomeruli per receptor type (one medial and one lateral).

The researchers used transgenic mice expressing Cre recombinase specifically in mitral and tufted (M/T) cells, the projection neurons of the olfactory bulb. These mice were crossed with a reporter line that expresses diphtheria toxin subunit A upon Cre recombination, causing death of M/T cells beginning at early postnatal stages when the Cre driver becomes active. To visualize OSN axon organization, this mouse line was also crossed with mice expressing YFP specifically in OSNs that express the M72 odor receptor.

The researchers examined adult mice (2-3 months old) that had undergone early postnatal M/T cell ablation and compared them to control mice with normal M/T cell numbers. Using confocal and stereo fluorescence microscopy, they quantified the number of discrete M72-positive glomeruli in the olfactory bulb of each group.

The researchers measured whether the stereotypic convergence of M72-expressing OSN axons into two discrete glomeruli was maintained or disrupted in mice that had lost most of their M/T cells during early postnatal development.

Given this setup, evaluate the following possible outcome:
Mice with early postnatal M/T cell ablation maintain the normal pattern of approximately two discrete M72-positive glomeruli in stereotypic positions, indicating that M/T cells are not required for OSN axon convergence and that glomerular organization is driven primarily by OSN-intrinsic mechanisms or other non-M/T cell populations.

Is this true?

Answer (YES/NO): NO